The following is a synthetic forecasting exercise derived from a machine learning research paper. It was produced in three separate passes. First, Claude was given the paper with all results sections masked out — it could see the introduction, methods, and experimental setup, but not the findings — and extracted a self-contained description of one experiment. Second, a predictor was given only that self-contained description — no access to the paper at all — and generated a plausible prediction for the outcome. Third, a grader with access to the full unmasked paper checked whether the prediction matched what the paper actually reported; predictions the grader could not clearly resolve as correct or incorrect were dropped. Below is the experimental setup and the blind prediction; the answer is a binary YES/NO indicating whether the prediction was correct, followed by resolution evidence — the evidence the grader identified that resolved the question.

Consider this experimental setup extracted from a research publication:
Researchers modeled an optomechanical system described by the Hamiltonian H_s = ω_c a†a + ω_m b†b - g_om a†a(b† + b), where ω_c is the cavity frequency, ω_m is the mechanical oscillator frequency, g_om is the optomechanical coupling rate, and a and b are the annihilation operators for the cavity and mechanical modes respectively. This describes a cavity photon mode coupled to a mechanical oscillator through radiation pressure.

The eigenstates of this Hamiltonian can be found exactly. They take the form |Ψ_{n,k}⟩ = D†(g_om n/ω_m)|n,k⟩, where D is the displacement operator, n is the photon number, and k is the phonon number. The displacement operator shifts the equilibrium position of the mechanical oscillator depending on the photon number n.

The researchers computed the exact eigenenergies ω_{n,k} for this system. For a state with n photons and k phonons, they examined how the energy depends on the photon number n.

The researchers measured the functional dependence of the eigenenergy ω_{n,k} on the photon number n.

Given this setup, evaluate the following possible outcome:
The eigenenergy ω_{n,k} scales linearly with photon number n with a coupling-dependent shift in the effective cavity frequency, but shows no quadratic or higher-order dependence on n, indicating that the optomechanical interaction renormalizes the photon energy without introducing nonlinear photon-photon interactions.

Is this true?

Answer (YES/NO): NO